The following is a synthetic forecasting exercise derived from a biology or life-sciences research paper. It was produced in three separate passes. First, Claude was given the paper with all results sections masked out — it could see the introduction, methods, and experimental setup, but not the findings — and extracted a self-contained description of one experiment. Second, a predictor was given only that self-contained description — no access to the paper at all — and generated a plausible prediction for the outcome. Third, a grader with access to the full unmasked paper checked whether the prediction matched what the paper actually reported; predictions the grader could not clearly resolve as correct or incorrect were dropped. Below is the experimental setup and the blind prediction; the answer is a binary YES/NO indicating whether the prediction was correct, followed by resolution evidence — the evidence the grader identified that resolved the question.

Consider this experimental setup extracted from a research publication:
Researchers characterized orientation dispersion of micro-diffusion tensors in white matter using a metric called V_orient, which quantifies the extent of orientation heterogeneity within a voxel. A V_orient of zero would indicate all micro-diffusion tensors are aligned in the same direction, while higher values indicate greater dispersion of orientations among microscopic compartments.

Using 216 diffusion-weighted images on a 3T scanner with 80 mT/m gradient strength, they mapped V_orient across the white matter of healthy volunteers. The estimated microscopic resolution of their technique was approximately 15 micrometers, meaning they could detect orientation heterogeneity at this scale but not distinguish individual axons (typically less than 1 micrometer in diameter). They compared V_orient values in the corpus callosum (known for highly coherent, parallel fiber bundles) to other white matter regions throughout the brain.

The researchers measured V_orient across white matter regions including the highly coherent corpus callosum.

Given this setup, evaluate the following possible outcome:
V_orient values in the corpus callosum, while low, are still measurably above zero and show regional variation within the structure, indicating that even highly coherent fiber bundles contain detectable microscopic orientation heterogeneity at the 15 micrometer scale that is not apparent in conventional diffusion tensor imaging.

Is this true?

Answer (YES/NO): NO